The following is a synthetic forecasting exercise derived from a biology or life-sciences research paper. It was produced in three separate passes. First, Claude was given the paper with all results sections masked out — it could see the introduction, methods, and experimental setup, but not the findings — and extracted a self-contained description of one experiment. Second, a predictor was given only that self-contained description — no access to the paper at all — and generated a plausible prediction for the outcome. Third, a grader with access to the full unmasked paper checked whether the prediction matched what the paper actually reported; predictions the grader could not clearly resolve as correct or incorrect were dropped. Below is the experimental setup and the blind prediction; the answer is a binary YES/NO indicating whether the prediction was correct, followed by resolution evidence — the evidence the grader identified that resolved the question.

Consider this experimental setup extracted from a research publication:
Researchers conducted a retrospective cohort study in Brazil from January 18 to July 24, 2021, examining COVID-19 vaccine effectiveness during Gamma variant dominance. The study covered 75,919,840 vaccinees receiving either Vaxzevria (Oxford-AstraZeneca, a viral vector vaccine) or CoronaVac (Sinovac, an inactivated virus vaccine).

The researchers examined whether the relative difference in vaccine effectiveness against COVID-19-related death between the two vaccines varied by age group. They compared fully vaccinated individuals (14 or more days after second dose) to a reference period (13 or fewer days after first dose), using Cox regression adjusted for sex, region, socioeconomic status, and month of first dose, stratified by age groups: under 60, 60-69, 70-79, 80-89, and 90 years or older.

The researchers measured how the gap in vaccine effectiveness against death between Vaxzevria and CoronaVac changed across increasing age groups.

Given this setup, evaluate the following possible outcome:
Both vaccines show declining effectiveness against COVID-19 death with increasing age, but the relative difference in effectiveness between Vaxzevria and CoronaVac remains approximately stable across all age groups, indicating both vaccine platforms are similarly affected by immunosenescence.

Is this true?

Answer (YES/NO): NO